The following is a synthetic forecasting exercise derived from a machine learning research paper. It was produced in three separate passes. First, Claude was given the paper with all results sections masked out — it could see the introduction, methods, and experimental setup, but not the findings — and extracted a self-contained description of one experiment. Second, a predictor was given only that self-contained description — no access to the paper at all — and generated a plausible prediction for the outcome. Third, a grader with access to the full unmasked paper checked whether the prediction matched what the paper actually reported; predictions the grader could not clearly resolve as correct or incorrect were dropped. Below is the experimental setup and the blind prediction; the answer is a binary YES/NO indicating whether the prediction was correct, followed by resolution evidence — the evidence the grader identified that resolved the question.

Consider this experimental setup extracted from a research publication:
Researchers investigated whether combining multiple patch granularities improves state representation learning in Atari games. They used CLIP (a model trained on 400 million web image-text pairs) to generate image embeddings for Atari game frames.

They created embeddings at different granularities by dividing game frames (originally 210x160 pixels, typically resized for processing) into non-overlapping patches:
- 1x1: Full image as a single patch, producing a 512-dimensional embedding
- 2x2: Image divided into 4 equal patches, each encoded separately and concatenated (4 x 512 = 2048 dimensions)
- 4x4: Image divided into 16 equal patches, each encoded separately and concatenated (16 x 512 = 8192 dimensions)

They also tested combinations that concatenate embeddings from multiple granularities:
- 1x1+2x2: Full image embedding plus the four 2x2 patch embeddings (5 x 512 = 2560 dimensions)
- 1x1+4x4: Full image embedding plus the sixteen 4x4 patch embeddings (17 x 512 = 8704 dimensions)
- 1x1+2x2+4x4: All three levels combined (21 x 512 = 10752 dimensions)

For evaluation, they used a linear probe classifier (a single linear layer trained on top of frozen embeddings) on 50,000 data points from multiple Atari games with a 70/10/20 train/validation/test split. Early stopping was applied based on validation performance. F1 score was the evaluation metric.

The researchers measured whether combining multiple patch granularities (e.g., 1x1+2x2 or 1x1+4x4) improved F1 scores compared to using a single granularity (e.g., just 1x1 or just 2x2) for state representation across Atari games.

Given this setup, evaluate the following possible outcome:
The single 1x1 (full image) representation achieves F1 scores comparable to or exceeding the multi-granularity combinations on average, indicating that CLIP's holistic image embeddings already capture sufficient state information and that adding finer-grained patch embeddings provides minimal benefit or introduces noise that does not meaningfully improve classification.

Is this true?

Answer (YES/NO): NO